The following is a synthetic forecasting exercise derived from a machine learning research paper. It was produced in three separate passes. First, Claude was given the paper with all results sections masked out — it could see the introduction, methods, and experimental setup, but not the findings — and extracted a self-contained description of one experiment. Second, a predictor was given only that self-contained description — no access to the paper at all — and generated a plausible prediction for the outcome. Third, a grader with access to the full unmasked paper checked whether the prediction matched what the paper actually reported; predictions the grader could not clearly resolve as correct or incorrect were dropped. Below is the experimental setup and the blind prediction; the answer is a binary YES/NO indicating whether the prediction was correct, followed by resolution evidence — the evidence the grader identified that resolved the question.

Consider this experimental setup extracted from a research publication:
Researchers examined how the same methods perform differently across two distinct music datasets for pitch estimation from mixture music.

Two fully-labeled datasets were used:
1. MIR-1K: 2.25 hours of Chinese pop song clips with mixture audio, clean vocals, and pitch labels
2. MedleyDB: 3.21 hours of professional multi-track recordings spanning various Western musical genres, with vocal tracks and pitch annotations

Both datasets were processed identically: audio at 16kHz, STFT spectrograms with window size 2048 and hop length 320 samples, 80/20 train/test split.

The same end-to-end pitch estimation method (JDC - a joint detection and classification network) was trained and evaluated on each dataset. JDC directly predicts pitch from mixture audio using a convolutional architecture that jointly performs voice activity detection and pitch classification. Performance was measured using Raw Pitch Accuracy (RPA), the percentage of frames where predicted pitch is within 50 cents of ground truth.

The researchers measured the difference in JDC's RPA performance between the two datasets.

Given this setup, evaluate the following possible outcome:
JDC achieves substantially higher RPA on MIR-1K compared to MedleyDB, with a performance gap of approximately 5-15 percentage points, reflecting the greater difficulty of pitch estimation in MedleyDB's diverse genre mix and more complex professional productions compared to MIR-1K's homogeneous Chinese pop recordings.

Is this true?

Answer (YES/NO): NO